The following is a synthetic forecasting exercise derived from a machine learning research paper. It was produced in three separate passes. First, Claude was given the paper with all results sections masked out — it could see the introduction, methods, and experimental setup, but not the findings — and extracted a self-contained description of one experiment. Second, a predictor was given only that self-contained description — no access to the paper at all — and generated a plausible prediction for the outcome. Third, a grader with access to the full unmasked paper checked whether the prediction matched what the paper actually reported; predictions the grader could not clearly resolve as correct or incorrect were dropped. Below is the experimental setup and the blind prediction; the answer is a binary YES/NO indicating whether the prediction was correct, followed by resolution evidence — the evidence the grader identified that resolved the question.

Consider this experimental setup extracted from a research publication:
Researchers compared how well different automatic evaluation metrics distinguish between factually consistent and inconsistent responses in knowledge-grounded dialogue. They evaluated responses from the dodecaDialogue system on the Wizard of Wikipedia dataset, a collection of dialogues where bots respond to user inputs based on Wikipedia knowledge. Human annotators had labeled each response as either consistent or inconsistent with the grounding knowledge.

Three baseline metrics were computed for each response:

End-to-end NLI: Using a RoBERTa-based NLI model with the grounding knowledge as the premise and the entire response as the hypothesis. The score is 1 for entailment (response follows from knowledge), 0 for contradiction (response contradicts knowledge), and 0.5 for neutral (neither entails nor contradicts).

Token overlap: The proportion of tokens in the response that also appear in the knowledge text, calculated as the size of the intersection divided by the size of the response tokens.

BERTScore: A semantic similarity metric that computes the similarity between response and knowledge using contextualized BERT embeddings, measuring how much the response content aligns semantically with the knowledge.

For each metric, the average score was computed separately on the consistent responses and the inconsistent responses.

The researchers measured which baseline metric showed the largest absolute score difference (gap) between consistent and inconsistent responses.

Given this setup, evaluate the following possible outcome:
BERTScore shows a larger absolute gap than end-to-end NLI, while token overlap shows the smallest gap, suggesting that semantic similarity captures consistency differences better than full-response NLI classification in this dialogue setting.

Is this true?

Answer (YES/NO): NO